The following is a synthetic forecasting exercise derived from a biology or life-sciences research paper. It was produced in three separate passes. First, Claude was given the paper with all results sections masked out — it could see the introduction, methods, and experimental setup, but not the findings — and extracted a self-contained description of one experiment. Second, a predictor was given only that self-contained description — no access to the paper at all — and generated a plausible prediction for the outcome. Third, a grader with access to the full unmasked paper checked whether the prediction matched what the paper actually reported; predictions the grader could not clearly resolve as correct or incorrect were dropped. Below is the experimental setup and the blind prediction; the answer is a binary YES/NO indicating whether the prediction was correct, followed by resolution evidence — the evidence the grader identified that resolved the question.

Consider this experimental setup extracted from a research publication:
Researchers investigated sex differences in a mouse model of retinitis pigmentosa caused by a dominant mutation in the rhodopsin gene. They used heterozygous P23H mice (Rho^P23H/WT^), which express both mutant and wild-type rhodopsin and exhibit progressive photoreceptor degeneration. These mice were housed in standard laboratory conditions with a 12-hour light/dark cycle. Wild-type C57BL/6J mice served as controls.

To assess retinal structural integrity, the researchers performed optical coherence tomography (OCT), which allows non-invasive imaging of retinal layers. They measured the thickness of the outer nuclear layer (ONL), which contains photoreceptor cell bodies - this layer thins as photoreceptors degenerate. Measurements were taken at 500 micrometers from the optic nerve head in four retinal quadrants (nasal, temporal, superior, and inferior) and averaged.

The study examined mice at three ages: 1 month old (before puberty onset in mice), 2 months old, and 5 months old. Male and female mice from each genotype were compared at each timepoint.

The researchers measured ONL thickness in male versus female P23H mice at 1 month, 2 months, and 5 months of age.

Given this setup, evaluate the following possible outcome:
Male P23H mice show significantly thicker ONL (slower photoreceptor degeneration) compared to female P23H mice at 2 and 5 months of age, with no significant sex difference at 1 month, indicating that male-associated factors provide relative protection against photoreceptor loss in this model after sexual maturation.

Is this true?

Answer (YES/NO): NO